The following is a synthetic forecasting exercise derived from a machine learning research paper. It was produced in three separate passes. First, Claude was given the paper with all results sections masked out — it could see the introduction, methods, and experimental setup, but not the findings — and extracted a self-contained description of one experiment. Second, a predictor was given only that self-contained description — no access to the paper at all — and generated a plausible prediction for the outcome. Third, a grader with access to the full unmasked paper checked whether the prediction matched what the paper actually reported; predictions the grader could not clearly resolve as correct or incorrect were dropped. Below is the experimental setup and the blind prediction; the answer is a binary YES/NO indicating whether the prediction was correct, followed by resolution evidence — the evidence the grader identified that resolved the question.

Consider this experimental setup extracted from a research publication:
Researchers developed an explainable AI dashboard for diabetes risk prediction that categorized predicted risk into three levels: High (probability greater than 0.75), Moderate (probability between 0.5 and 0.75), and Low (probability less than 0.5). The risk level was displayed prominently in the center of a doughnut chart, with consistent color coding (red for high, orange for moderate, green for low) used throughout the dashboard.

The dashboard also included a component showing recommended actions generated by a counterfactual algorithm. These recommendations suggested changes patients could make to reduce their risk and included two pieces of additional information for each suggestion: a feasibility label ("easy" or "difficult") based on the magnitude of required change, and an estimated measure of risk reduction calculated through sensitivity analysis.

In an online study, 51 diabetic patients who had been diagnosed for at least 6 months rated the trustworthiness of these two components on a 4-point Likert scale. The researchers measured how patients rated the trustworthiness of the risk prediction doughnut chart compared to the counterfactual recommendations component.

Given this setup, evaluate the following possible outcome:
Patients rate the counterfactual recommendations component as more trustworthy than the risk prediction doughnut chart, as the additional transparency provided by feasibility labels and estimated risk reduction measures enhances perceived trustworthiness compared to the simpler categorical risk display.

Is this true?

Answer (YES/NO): NO